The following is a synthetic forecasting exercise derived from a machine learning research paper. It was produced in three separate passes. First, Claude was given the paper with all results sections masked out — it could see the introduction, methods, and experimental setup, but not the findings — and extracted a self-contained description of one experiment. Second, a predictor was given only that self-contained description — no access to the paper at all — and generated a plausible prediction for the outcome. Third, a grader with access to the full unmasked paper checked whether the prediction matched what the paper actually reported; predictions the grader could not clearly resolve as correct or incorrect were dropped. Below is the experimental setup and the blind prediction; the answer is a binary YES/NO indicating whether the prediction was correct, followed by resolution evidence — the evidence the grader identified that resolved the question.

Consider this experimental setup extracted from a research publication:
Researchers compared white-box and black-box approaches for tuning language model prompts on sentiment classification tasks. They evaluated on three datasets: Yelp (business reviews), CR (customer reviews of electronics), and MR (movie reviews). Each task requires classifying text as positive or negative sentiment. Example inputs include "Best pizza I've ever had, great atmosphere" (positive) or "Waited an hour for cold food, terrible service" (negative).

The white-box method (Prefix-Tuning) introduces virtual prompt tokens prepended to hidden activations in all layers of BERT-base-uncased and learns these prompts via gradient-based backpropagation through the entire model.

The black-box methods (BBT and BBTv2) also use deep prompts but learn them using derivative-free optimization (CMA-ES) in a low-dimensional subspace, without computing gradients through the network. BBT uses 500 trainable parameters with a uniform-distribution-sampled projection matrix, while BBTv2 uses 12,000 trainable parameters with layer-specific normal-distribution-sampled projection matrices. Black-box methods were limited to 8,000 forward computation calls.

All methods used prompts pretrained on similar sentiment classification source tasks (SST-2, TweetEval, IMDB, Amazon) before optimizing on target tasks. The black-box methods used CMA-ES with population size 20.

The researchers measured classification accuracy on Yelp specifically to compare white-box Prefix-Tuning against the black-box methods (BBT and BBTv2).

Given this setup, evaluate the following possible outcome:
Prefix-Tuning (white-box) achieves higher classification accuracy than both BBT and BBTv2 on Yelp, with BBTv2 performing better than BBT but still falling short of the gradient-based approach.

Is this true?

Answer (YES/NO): NO